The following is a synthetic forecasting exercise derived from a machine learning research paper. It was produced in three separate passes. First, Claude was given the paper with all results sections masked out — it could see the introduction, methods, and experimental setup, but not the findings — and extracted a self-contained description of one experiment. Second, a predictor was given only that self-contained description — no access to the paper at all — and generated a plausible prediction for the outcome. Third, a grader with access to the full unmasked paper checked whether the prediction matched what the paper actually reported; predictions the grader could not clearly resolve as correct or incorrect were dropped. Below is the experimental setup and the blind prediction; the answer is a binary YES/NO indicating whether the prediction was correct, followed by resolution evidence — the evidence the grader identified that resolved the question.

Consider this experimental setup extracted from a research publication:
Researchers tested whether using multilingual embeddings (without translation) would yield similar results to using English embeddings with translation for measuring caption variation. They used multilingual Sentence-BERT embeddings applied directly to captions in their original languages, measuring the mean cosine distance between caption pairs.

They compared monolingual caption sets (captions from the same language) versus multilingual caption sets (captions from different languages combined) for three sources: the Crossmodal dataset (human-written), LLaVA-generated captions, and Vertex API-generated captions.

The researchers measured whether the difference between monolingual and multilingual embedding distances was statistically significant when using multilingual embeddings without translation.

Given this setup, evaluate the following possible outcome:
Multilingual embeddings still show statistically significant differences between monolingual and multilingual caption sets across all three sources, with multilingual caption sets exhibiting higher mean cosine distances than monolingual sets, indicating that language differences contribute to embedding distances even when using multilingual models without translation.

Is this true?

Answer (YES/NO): YES